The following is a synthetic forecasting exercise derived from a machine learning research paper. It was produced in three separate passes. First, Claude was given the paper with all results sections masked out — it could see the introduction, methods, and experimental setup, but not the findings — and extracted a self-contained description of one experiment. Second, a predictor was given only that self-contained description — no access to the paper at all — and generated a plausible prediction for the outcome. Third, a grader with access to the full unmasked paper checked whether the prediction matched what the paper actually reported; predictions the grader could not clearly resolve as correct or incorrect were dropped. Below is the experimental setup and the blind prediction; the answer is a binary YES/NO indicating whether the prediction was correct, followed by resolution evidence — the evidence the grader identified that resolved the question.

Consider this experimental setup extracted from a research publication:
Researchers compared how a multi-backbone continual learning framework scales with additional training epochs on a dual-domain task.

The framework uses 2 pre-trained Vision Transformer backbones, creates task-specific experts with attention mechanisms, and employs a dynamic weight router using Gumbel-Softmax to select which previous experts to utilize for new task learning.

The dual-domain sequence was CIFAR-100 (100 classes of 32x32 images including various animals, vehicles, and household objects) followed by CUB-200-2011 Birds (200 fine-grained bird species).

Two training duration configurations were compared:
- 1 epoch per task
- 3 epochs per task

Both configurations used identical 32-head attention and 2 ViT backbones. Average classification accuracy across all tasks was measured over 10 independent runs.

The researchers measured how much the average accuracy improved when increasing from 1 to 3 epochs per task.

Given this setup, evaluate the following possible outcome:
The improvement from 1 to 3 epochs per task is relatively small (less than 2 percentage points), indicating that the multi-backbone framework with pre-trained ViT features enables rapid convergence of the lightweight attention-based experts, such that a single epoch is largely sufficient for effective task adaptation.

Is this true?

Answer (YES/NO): YES